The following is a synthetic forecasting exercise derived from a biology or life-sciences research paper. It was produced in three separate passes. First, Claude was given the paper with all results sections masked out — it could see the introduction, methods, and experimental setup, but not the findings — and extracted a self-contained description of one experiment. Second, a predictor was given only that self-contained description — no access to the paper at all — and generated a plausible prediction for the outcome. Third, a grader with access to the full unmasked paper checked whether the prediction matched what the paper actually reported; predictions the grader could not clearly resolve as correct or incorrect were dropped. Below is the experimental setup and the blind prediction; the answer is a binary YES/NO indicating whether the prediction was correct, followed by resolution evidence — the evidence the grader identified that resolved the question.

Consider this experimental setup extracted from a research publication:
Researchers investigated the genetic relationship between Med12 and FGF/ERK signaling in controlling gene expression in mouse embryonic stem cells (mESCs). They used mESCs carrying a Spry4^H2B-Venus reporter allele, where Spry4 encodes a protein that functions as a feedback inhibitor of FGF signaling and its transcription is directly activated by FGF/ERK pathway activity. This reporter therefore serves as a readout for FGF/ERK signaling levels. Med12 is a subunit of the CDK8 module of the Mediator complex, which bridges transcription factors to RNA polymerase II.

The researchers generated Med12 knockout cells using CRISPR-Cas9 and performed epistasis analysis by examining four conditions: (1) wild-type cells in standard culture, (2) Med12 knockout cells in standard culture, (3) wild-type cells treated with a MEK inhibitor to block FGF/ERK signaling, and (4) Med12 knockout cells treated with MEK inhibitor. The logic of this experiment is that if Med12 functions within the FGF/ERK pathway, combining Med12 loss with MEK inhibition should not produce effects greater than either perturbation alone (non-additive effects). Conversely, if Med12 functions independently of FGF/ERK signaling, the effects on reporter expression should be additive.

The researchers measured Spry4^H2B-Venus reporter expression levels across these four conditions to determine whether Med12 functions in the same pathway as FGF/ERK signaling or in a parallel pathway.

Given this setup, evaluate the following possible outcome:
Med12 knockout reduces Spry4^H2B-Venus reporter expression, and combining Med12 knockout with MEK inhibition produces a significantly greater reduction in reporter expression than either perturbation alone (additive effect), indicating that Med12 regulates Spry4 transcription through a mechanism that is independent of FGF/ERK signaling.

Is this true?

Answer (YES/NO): YES